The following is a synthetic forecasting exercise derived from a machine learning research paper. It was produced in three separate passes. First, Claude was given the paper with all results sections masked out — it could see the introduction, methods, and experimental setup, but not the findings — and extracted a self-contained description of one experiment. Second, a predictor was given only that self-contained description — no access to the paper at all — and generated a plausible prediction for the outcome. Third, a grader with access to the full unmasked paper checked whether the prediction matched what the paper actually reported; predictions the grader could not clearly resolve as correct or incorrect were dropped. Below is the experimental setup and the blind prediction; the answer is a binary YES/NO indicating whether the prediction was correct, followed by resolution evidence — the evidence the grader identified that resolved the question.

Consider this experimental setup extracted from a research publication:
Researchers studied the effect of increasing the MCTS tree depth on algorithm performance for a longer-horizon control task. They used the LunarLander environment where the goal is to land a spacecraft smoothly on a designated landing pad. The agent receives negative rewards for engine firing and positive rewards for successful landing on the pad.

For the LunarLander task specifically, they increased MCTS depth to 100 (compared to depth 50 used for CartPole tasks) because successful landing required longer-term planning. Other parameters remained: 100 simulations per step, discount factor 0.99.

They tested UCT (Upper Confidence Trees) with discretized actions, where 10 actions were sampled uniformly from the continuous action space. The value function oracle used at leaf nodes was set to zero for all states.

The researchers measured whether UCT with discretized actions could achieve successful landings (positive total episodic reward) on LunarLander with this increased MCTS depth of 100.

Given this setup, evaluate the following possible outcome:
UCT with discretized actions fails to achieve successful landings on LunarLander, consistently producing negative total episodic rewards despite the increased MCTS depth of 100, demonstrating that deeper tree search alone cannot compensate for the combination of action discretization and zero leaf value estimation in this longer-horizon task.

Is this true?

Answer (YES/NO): NO